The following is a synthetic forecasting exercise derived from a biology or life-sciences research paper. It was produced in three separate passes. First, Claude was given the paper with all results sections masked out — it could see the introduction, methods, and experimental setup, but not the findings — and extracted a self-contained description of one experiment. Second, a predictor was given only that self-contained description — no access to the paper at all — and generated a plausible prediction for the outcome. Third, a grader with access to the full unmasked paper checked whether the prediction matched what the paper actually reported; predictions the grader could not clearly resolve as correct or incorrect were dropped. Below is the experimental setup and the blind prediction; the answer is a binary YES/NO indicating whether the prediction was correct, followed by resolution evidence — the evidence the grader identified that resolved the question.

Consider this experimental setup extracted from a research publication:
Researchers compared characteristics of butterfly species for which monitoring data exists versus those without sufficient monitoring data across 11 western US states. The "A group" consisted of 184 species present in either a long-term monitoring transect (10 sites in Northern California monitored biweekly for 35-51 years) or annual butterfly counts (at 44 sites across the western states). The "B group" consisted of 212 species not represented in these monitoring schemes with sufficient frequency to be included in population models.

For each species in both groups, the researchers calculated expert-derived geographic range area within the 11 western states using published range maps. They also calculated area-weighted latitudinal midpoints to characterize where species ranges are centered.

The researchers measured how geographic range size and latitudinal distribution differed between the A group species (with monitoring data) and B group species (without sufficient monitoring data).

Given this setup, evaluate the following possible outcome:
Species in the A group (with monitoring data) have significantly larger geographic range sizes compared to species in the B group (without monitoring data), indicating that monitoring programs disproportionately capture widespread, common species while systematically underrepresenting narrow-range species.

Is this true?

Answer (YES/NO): YES